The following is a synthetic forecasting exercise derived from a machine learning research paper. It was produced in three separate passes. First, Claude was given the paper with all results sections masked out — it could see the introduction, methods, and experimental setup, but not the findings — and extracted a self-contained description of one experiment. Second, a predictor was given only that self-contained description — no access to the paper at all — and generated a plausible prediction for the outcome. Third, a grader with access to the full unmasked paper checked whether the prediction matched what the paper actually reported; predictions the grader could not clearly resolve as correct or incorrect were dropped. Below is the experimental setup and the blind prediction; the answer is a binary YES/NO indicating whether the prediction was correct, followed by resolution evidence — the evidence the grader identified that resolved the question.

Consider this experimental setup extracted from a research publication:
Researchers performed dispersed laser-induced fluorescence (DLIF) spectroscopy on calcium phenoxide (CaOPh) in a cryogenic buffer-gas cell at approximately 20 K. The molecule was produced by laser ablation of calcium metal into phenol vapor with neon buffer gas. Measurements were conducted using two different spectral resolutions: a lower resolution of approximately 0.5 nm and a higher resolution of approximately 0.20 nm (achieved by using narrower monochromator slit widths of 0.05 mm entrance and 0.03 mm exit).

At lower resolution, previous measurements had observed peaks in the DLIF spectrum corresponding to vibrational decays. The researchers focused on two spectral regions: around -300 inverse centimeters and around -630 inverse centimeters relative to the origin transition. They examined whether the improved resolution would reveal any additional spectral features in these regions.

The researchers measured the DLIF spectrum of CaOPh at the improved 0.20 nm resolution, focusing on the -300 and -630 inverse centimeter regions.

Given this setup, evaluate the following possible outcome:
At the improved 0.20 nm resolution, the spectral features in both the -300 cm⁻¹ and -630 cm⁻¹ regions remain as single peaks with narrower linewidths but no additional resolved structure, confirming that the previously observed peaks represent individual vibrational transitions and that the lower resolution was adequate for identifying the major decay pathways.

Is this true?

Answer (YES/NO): NO